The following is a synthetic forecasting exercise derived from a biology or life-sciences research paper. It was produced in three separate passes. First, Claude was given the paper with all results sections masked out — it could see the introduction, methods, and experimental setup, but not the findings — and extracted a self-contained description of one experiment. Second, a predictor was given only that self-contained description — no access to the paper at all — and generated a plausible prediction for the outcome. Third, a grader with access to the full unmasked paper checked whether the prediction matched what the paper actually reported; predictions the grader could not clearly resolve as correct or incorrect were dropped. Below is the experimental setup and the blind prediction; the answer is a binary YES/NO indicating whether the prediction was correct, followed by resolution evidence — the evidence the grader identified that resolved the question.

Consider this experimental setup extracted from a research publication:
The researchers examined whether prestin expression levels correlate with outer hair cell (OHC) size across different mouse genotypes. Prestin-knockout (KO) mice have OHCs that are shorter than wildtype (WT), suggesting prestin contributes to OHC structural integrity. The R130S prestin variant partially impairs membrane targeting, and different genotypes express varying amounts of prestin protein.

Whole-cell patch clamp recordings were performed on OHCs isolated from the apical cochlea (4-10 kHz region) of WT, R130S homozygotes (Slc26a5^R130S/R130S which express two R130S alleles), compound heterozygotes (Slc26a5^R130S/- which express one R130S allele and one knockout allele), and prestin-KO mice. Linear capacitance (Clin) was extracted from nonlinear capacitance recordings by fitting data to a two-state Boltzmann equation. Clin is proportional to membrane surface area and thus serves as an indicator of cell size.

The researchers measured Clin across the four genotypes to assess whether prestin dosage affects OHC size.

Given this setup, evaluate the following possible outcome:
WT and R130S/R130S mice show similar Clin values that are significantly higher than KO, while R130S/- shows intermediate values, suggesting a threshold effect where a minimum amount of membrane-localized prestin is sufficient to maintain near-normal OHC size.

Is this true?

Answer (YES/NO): NO